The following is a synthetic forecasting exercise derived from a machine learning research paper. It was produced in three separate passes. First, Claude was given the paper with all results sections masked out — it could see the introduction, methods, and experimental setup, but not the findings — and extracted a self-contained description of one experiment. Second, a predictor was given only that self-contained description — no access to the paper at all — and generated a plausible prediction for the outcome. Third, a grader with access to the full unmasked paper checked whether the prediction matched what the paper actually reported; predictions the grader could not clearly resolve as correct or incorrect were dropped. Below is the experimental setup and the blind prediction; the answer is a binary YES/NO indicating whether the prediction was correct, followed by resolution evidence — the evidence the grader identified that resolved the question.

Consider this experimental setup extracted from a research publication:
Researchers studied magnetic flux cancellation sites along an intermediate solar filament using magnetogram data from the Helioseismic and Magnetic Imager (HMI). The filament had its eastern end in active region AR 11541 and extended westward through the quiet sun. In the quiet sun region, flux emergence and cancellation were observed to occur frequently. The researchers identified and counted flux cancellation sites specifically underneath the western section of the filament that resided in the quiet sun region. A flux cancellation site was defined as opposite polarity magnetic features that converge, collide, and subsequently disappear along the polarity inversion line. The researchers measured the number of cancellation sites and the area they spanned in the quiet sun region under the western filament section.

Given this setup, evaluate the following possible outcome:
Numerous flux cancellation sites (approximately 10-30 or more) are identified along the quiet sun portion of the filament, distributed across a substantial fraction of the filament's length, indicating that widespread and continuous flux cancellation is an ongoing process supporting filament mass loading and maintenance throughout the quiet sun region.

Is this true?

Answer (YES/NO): NO